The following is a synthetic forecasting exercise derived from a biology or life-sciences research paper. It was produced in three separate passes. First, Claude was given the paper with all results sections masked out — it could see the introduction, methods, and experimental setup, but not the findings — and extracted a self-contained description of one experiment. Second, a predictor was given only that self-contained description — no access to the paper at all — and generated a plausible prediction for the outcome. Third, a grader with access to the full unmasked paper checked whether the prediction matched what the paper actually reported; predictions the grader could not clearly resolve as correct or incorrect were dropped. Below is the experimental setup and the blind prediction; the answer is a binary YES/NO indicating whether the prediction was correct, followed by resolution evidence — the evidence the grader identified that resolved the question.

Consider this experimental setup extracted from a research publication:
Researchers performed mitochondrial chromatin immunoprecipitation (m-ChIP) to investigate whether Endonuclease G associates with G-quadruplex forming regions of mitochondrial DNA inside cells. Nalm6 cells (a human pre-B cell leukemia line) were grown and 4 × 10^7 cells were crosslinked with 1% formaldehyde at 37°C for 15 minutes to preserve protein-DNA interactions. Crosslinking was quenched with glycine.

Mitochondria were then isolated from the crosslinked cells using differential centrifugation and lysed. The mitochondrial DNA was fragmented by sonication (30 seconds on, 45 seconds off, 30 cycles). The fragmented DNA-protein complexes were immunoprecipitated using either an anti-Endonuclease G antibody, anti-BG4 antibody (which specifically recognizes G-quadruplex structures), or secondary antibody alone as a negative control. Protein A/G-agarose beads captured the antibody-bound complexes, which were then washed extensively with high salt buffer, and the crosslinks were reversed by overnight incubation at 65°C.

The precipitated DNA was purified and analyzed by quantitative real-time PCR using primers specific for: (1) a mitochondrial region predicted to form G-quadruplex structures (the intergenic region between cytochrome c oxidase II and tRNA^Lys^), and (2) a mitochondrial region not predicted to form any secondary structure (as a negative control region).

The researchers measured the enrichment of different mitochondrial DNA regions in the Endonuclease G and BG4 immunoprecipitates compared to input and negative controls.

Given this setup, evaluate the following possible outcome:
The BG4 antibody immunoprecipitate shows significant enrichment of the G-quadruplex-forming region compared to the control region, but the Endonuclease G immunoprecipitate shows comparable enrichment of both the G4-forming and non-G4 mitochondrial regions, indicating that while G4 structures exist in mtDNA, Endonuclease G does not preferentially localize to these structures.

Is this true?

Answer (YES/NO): NO